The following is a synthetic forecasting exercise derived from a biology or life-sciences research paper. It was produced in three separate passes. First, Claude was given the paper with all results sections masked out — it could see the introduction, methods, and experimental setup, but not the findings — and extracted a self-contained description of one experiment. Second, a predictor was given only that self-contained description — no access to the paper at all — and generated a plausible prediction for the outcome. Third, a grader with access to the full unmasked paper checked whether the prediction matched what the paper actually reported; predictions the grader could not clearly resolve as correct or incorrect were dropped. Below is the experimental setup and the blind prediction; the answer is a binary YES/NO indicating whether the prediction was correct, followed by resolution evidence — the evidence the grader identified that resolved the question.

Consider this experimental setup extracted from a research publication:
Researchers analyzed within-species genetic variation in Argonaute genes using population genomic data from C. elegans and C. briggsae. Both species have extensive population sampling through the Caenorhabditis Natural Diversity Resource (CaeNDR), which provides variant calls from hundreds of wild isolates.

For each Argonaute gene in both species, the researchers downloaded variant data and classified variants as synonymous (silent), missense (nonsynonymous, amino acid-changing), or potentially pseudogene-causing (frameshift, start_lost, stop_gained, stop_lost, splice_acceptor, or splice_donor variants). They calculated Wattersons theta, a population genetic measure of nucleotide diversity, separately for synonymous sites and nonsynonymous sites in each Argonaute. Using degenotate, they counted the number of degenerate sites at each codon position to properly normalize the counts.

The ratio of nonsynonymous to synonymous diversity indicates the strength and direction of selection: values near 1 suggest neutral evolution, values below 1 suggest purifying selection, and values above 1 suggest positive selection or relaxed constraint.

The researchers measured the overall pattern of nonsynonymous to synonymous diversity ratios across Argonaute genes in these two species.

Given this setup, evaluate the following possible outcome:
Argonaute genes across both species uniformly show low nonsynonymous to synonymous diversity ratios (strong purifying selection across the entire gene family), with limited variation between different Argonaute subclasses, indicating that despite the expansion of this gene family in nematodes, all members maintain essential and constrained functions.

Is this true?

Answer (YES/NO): NO